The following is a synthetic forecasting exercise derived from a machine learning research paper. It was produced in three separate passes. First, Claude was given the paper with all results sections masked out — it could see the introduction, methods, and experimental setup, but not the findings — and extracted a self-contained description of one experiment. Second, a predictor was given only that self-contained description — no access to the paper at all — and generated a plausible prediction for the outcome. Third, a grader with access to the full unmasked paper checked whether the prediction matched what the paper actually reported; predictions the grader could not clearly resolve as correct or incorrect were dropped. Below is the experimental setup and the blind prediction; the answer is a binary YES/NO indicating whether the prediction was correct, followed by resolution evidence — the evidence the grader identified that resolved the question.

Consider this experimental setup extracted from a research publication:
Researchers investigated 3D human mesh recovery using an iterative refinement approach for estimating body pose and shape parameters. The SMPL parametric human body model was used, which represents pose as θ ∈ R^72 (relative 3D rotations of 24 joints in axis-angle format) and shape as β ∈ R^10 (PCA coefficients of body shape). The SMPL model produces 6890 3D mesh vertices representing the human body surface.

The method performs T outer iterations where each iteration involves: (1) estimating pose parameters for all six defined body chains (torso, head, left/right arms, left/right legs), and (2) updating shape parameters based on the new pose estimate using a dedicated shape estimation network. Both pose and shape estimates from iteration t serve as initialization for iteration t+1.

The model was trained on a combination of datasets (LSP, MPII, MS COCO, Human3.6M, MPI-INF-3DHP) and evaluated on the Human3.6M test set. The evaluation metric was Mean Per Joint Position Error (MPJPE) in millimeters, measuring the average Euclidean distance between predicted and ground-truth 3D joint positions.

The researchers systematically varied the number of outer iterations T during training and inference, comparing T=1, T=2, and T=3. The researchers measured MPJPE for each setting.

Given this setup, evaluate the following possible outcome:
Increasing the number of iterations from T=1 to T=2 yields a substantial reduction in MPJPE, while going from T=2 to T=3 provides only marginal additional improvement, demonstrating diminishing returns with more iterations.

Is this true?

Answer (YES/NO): NO